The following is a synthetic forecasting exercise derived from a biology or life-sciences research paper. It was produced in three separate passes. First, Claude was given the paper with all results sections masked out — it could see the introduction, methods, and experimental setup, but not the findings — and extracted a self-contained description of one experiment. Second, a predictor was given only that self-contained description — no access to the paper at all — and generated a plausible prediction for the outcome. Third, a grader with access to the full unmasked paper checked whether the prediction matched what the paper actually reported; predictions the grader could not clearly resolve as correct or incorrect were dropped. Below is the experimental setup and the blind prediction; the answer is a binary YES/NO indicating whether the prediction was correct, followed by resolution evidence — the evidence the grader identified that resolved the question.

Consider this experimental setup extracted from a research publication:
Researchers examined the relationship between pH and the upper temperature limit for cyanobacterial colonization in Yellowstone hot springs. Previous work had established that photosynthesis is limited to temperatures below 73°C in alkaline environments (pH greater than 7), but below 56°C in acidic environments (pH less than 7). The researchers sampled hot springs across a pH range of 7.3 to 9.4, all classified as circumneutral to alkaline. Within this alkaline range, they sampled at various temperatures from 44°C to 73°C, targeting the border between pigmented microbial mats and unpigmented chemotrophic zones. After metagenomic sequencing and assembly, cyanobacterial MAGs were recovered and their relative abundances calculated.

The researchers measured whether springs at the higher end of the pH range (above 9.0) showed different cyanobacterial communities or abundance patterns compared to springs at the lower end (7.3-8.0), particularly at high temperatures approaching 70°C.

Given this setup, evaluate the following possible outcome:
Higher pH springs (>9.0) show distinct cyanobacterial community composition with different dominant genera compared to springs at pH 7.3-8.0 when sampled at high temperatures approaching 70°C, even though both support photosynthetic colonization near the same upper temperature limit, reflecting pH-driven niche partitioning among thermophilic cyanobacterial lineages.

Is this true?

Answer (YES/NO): NO